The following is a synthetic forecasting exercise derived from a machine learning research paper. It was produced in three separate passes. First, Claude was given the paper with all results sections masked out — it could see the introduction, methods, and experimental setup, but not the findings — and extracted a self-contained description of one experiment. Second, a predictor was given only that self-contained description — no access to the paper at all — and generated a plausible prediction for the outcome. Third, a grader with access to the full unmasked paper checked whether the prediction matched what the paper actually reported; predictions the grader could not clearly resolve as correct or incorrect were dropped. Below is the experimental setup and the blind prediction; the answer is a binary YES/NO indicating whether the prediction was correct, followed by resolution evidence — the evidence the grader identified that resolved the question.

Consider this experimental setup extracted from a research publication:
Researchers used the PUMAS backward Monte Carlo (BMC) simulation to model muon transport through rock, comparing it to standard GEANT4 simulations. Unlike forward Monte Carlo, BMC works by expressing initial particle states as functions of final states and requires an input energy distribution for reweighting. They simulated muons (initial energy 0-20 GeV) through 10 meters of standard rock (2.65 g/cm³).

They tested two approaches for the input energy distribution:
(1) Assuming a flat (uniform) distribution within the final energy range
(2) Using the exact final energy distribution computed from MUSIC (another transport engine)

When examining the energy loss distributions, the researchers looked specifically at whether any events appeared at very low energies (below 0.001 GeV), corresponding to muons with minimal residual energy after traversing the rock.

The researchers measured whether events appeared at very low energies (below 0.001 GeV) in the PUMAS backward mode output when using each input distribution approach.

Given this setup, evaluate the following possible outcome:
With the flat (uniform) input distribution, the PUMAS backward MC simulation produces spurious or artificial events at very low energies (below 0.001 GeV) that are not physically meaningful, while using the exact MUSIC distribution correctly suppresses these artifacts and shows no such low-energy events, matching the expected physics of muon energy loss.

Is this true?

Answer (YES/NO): NO